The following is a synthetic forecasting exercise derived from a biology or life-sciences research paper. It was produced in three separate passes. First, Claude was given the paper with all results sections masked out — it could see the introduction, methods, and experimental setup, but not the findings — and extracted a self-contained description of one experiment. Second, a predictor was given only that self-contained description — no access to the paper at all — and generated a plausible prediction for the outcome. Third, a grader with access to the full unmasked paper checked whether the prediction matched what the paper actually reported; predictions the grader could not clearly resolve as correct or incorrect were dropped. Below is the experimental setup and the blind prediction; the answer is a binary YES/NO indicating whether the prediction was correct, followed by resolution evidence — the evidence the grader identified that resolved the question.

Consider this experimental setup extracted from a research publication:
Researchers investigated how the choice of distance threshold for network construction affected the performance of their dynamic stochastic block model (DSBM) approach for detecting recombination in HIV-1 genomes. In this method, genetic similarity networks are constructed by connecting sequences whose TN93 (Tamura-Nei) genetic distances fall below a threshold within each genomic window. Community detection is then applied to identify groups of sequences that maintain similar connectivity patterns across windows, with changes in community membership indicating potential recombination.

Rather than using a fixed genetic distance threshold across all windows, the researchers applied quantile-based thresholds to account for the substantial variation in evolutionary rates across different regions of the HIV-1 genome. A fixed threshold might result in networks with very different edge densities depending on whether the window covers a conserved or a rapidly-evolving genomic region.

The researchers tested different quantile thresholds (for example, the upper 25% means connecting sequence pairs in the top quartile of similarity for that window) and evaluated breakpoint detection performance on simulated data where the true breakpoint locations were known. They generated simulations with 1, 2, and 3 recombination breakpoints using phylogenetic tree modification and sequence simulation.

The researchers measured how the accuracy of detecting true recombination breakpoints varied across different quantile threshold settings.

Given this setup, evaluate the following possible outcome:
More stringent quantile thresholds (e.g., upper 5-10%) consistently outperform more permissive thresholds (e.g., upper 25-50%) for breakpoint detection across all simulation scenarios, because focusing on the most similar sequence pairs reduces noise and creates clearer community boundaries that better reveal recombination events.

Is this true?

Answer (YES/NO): NO